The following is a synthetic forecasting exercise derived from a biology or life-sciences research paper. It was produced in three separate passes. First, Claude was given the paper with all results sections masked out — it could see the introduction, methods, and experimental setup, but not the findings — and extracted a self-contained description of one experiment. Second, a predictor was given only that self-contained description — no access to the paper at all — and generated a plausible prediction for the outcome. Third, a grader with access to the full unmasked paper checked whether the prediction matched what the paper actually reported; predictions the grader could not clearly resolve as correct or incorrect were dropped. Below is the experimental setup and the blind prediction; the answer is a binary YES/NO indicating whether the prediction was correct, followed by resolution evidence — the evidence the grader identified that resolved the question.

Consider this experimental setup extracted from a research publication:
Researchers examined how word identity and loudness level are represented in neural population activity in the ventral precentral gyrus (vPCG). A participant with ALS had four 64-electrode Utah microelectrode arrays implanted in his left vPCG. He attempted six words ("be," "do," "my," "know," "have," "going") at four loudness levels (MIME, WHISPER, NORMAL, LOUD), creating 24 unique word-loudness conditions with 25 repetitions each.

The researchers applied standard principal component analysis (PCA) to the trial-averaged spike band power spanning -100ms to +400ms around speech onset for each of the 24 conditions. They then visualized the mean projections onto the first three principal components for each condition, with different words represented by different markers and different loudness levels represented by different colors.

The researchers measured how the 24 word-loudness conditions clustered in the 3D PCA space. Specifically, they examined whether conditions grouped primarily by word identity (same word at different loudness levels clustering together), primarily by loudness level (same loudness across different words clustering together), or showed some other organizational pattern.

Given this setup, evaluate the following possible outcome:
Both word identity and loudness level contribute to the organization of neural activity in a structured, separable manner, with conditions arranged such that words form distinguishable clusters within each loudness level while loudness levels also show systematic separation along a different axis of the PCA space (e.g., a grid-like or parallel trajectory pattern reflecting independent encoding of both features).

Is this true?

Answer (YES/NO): YES